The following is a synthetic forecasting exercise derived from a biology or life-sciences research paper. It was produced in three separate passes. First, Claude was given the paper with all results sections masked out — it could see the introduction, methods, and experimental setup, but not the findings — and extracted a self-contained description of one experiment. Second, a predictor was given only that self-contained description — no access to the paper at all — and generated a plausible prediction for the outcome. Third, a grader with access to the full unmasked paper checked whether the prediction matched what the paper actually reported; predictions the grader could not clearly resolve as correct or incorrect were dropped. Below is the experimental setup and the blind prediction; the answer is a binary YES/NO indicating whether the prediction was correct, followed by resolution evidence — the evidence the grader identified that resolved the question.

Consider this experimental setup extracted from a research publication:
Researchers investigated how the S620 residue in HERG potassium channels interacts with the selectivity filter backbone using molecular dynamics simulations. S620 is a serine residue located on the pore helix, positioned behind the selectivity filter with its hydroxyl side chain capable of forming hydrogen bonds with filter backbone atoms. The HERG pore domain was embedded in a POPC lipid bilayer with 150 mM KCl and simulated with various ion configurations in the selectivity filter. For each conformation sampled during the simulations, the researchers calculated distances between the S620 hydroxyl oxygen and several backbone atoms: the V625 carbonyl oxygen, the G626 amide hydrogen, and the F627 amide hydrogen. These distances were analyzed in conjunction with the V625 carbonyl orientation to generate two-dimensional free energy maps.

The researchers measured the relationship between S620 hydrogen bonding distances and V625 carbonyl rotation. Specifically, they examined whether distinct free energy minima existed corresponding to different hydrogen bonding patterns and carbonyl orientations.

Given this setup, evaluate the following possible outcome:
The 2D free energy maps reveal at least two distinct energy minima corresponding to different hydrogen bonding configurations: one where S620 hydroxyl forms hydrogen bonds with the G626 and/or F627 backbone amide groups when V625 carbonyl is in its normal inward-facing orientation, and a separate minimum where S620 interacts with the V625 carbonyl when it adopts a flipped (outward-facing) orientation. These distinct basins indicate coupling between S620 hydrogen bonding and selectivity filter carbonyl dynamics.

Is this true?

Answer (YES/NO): YES